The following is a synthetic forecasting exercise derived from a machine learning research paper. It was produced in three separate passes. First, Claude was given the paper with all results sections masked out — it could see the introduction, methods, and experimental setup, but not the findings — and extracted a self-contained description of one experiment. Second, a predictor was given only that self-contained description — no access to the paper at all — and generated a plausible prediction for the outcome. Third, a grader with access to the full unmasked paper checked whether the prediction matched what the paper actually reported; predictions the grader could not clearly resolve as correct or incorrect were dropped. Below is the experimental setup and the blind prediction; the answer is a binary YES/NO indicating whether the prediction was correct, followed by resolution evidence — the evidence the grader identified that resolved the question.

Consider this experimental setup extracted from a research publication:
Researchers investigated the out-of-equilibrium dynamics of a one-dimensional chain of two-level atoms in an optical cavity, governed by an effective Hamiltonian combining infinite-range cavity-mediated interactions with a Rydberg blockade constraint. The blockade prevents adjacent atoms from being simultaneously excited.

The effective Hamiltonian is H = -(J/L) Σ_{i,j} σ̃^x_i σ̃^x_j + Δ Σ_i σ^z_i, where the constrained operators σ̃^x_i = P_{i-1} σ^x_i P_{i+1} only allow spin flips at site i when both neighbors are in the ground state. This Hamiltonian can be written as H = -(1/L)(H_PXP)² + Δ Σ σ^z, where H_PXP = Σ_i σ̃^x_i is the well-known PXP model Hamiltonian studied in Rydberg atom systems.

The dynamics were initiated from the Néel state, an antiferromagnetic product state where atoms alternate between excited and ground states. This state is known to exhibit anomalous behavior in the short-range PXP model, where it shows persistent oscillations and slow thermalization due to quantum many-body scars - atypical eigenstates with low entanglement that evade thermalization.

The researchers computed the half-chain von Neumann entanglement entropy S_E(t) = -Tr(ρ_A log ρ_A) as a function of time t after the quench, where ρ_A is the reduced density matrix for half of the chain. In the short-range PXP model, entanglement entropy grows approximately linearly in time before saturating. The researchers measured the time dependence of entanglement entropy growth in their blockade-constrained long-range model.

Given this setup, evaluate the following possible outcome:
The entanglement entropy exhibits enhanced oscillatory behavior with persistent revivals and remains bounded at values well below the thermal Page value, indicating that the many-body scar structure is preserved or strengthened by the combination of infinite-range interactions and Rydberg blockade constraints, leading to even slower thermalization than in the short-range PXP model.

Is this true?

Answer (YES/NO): NO